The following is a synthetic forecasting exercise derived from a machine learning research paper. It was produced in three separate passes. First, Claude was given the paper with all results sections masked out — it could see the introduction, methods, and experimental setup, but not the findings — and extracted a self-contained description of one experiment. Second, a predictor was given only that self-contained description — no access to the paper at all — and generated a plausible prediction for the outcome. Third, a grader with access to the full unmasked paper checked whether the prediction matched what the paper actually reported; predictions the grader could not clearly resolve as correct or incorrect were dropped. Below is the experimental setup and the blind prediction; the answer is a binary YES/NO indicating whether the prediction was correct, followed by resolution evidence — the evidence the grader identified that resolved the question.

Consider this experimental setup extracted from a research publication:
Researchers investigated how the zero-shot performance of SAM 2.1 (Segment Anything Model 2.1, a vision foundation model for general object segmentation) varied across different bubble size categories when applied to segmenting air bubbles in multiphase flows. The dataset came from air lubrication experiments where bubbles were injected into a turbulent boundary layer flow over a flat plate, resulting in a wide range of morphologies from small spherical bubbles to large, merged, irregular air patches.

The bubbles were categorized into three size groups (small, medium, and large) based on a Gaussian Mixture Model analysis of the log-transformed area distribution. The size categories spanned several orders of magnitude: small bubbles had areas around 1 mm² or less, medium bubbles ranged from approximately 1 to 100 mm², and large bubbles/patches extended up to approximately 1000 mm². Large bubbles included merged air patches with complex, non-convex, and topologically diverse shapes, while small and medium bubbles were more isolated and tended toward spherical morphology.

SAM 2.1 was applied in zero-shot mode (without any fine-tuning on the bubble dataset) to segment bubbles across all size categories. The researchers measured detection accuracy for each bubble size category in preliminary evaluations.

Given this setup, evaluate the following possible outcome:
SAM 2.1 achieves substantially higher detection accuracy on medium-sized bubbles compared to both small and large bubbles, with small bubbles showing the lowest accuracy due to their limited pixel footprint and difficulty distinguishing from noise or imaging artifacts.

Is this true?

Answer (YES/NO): NO